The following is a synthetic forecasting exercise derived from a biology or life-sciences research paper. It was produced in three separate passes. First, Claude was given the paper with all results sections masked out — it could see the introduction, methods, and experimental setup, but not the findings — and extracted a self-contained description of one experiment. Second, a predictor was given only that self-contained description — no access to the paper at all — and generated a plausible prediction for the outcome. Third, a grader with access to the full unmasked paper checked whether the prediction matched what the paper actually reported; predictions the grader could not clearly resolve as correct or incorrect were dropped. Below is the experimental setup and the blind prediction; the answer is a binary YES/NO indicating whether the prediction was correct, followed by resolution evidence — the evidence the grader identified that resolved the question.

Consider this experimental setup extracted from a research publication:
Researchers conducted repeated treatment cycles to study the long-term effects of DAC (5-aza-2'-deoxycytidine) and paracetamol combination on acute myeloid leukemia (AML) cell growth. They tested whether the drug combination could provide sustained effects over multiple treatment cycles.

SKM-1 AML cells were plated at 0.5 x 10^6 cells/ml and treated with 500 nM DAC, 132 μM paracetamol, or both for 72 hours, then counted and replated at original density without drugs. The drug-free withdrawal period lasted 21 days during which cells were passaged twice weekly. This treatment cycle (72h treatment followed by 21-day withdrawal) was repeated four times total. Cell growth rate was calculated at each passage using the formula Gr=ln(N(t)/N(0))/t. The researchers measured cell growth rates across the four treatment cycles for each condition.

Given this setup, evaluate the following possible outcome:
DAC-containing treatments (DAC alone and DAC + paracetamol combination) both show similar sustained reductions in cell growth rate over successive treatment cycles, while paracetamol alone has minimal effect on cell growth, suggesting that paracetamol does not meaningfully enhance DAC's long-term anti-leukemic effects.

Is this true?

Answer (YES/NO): NO